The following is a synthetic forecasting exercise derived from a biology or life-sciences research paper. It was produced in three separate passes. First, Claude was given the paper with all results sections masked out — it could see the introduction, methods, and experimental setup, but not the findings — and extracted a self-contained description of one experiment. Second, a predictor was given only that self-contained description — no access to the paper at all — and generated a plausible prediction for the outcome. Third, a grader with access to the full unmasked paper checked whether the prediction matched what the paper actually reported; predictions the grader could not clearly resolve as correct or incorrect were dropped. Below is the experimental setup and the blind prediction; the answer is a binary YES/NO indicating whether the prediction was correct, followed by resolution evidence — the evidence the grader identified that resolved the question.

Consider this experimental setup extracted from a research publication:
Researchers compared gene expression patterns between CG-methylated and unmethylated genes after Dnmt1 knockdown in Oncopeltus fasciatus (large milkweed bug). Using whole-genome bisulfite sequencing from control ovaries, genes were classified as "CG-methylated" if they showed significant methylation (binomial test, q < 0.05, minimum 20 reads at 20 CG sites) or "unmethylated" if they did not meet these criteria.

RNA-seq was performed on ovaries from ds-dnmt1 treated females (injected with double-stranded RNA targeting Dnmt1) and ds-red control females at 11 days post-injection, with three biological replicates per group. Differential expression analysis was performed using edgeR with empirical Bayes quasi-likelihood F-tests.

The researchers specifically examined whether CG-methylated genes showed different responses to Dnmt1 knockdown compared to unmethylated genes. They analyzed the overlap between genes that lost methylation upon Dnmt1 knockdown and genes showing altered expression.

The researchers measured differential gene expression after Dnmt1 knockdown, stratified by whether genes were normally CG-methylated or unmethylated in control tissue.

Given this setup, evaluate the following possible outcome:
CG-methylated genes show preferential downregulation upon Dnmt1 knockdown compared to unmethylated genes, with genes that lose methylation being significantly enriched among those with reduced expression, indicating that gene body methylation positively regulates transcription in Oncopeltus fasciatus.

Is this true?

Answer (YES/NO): NO